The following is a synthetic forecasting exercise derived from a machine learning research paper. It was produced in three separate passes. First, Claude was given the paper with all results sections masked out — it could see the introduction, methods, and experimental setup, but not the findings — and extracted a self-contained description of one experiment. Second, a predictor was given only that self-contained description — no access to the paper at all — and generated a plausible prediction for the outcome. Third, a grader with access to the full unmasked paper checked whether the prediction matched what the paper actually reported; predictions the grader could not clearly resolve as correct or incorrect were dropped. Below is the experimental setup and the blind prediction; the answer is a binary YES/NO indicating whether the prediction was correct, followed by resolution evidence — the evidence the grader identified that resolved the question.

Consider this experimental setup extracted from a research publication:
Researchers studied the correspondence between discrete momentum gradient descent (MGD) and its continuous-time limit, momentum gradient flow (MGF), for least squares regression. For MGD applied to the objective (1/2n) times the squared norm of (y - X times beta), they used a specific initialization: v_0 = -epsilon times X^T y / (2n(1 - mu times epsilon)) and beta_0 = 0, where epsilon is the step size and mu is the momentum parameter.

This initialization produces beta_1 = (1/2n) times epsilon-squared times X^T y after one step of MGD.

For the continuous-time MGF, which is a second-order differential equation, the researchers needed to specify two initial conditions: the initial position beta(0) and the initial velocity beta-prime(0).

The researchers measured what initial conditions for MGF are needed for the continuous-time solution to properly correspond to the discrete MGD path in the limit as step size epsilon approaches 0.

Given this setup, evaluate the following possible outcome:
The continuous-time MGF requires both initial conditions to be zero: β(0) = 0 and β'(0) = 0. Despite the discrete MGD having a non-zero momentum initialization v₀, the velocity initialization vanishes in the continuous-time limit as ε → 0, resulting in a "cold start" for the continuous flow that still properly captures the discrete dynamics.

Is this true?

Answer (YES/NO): YES